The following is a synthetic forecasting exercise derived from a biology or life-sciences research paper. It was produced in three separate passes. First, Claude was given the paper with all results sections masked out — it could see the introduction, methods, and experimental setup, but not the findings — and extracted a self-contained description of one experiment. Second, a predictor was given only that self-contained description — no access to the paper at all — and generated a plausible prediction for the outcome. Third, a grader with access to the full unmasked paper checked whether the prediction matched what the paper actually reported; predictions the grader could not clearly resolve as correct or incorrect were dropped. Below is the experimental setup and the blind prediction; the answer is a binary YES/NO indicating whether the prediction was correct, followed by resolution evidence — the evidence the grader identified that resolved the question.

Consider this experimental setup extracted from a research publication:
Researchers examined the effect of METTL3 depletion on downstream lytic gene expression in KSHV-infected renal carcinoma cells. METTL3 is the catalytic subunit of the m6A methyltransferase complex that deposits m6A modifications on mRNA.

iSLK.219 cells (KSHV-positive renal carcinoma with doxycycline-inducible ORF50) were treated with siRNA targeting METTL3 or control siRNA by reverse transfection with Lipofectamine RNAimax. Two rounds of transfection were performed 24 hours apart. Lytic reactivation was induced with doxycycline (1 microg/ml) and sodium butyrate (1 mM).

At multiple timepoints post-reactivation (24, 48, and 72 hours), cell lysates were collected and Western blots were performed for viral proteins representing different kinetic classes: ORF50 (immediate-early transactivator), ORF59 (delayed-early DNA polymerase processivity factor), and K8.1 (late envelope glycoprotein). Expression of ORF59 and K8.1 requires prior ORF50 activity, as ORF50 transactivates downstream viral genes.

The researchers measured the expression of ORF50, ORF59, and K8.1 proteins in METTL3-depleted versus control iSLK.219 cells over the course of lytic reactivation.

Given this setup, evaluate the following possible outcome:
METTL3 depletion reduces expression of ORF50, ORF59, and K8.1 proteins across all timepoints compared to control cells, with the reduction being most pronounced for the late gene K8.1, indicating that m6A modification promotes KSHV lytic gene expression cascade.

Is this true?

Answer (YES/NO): NO